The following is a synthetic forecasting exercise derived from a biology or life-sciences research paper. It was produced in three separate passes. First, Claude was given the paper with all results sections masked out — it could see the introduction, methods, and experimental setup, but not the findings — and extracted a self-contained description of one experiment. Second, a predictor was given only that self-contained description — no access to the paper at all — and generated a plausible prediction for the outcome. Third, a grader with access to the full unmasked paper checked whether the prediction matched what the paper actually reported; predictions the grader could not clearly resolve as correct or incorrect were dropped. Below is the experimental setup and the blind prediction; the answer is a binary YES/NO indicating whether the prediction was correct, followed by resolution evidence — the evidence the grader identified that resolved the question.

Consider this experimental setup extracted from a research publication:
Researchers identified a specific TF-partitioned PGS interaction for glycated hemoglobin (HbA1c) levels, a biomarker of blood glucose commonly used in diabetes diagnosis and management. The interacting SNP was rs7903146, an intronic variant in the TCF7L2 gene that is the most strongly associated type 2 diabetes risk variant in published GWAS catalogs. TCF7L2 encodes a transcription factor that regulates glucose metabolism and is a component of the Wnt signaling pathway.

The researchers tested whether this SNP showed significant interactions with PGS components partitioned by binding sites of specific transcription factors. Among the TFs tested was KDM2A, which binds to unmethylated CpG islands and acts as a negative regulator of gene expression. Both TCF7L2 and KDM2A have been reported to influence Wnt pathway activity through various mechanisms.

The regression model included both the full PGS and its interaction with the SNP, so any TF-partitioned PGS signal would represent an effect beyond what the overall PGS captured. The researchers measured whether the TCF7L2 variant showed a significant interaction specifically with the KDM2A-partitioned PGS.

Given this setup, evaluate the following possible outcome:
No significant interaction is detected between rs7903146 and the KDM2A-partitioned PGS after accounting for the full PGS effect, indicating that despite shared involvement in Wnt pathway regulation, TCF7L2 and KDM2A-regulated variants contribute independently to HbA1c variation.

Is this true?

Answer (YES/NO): NO